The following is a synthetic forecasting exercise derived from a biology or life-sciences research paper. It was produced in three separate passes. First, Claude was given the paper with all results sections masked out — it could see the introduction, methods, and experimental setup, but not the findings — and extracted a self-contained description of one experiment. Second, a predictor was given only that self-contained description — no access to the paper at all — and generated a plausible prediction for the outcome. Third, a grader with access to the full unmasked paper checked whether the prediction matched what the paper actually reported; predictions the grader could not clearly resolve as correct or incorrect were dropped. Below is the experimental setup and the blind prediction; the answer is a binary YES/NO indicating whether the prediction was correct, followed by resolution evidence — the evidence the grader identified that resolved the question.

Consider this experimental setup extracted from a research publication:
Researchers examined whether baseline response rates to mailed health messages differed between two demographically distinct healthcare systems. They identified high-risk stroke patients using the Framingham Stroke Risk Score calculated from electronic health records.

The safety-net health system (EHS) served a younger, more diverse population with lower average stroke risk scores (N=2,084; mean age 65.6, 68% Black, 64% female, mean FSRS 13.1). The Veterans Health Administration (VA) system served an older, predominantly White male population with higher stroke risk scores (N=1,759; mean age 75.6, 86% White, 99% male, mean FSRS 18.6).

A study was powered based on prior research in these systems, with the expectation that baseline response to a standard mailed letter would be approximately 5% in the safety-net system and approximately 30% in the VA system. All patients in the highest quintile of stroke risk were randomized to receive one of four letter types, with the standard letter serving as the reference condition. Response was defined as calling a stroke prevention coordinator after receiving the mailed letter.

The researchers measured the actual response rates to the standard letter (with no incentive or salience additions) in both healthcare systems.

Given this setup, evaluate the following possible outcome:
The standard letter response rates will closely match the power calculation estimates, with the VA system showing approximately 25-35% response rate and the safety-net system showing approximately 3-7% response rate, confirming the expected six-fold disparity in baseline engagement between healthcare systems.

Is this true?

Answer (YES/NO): NO